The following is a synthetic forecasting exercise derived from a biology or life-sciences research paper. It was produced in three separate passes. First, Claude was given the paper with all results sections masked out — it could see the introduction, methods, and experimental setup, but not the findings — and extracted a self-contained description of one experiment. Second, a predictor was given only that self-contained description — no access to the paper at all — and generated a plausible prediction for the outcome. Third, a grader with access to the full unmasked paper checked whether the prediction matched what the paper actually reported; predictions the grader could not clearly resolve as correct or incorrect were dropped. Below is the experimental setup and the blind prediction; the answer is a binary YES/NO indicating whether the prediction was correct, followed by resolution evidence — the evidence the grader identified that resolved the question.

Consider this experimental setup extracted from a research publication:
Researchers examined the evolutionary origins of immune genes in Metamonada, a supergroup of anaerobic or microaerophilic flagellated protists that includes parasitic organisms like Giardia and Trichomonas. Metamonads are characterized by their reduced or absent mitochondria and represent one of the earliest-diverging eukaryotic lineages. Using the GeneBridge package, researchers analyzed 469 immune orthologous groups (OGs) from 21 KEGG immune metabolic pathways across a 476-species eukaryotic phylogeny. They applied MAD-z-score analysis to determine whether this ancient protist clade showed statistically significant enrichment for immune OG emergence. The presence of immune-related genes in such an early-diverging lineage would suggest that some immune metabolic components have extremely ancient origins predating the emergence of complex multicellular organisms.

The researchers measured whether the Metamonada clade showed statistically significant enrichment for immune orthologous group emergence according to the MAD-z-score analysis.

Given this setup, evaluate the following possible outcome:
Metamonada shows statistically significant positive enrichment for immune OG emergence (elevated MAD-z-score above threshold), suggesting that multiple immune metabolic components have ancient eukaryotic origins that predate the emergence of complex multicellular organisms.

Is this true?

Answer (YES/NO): YES